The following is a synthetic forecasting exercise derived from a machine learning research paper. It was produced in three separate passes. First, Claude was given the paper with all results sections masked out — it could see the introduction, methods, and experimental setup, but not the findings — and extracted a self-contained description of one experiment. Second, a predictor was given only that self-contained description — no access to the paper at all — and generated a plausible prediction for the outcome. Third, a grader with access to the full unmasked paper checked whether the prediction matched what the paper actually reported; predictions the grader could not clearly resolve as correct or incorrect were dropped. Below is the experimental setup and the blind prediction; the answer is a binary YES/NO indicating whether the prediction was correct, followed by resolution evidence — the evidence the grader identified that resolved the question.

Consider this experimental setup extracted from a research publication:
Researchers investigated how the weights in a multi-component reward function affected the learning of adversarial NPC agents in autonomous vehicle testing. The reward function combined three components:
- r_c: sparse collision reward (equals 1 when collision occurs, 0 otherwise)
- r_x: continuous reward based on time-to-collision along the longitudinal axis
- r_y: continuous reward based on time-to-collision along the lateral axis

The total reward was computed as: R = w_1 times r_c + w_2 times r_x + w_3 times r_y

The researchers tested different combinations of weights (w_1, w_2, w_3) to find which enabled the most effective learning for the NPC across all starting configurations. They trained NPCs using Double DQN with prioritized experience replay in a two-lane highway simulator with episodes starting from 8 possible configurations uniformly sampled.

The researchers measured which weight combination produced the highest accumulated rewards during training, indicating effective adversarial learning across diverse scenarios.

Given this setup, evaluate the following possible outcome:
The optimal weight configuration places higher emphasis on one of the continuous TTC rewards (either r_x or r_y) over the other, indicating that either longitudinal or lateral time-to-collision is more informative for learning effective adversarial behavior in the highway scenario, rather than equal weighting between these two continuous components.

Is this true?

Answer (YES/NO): YES